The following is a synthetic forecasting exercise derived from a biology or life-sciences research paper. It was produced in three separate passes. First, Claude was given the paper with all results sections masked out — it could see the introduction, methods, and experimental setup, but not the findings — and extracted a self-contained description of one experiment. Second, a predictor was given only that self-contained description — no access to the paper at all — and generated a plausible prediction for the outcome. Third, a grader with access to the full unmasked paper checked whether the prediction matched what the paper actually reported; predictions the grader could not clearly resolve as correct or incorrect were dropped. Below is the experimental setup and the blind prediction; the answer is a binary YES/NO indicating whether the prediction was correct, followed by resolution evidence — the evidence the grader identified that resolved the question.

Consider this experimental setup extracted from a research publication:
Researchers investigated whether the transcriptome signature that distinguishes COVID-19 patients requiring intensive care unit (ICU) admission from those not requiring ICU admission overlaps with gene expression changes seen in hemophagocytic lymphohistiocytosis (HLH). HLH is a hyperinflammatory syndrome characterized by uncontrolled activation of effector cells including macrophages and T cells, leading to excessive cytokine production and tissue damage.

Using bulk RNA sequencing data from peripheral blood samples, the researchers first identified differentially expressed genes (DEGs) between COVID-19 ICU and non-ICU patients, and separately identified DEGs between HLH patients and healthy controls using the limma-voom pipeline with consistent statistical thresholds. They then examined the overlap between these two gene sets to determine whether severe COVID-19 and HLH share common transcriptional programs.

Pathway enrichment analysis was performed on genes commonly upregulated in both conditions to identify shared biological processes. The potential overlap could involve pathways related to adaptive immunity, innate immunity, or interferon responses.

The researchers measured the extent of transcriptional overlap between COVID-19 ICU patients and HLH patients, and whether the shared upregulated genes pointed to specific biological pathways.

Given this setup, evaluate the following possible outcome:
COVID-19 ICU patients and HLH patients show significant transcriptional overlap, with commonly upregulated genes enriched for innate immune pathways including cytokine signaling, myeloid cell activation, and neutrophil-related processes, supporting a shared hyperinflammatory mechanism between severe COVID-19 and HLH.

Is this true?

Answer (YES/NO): YES